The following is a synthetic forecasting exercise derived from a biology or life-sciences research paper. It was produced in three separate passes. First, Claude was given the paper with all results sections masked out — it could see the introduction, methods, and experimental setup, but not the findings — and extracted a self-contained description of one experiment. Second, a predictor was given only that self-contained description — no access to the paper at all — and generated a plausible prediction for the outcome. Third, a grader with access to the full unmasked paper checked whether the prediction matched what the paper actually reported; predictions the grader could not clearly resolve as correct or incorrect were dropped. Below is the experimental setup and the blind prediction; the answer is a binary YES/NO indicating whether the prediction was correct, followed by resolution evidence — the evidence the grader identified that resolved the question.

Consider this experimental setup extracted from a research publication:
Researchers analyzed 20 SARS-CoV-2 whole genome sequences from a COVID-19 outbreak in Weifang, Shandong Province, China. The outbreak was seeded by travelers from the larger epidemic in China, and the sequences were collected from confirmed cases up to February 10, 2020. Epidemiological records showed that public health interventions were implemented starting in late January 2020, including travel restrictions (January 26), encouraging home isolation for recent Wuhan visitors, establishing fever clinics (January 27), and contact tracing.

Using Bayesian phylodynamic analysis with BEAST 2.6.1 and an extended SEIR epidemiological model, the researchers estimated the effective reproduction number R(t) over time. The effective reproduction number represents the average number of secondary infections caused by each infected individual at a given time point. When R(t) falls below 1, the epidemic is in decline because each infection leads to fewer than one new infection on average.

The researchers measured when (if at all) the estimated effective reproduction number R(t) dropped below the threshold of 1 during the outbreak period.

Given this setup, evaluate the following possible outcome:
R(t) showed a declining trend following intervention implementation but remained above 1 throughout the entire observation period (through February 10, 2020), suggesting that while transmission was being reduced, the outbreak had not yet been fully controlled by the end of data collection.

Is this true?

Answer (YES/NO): NO